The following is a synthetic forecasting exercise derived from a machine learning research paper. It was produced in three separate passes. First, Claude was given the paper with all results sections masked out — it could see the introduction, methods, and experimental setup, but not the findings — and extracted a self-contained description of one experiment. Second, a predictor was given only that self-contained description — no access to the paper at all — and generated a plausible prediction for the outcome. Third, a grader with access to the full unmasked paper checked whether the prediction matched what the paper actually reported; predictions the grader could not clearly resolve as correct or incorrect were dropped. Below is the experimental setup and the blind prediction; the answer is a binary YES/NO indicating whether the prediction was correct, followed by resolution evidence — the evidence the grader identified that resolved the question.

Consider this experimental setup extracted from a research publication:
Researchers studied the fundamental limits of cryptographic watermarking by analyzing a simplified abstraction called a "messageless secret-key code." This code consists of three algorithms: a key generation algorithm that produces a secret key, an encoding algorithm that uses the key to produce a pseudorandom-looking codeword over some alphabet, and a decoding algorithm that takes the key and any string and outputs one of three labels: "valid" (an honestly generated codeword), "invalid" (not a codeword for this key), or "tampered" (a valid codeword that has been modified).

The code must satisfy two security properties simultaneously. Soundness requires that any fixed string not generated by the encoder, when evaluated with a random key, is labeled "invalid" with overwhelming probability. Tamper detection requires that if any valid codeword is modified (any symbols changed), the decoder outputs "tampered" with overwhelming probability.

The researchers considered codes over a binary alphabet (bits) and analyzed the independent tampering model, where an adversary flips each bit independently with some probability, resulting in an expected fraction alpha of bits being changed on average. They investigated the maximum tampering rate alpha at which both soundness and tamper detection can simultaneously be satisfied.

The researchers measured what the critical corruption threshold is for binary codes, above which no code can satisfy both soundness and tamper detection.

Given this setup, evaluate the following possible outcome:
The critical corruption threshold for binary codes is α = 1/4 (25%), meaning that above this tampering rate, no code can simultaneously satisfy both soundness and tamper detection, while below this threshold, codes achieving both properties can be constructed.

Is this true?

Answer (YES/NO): NO